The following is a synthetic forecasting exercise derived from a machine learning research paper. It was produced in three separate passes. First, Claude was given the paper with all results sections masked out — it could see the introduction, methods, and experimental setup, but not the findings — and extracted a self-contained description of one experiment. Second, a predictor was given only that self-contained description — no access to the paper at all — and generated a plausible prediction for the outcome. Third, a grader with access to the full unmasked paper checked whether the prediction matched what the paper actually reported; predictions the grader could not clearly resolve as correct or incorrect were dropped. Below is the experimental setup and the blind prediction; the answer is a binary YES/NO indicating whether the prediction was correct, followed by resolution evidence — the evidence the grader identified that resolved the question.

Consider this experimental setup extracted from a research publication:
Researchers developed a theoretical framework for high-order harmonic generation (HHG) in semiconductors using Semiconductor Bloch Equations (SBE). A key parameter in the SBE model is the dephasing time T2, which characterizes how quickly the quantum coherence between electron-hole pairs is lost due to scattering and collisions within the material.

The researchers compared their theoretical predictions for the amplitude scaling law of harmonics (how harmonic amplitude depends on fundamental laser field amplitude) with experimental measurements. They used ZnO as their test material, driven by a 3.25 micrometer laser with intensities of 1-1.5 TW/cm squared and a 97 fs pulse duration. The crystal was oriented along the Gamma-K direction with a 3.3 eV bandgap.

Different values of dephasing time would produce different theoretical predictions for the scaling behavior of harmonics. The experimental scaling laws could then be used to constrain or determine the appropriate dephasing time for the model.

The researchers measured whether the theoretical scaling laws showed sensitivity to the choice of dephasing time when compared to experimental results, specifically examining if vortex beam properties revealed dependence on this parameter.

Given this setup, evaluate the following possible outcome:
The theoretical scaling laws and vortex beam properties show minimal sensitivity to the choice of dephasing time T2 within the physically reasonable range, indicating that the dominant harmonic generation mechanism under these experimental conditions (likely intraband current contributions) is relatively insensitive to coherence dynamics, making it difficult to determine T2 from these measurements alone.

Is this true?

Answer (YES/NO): NO